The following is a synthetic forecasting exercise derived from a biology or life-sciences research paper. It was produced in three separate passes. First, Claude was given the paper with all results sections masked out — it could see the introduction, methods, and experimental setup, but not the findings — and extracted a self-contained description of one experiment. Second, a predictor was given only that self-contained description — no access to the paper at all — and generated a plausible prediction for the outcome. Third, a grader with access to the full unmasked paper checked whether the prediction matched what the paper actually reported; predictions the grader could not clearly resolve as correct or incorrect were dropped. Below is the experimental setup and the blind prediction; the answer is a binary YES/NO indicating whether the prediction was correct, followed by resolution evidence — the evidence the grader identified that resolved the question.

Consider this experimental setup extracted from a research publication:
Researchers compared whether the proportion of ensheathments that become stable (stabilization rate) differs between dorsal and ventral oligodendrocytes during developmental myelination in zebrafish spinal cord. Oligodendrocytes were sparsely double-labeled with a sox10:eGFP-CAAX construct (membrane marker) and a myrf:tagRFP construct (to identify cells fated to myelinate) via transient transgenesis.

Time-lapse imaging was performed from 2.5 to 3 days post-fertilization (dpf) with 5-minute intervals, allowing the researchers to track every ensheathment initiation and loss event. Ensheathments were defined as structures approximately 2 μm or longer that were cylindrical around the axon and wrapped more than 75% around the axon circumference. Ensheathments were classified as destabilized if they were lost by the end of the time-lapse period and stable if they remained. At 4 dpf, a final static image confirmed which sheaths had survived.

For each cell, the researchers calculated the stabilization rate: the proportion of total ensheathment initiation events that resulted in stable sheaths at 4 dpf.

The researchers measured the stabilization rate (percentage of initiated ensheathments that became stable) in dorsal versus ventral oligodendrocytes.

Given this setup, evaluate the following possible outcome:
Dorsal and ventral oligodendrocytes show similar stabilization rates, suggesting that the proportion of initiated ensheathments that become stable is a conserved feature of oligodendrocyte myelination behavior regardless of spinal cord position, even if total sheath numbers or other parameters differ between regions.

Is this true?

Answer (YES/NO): YES